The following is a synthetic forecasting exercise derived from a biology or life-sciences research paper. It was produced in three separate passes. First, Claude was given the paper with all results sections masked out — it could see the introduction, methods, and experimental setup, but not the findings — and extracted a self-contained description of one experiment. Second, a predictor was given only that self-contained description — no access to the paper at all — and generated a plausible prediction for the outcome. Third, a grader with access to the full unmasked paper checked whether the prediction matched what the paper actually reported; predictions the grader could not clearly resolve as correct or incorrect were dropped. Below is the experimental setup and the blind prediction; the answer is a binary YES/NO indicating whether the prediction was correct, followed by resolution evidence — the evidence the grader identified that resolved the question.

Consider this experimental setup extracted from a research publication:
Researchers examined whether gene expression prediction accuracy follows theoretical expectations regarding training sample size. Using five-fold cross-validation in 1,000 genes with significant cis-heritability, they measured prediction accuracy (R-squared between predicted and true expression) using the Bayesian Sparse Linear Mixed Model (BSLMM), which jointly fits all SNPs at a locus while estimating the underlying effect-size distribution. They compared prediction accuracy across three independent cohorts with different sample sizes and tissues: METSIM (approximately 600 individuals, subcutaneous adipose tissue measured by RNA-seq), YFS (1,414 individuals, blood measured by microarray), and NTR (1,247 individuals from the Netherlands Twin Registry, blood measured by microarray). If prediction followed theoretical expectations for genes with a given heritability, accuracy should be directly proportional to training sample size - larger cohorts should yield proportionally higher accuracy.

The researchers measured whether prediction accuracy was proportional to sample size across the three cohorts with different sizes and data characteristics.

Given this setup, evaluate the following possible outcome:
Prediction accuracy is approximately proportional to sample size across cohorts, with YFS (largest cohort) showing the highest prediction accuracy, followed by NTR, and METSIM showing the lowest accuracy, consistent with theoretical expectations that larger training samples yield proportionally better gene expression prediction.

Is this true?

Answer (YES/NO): NO